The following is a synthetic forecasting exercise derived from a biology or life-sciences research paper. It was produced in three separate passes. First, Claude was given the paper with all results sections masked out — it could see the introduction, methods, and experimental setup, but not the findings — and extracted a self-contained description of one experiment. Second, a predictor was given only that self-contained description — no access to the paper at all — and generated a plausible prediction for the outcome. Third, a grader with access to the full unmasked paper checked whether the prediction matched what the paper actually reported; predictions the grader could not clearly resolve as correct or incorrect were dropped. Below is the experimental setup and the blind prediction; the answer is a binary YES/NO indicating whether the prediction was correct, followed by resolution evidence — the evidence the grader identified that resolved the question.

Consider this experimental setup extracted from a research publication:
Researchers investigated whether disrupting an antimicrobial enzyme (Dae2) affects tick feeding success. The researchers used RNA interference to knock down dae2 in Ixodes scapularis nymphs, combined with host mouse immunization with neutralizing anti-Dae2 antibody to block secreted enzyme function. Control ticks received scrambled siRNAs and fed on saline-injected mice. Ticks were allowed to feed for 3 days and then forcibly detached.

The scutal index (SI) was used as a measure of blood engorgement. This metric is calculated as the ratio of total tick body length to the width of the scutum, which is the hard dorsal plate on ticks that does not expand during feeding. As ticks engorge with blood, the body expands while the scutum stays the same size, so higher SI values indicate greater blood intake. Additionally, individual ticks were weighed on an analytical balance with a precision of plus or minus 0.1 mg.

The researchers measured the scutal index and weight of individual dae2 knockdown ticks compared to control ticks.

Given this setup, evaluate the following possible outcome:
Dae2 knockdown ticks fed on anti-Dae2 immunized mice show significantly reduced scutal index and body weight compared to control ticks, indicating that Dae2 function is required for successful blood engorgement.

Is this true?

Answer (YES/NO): YES